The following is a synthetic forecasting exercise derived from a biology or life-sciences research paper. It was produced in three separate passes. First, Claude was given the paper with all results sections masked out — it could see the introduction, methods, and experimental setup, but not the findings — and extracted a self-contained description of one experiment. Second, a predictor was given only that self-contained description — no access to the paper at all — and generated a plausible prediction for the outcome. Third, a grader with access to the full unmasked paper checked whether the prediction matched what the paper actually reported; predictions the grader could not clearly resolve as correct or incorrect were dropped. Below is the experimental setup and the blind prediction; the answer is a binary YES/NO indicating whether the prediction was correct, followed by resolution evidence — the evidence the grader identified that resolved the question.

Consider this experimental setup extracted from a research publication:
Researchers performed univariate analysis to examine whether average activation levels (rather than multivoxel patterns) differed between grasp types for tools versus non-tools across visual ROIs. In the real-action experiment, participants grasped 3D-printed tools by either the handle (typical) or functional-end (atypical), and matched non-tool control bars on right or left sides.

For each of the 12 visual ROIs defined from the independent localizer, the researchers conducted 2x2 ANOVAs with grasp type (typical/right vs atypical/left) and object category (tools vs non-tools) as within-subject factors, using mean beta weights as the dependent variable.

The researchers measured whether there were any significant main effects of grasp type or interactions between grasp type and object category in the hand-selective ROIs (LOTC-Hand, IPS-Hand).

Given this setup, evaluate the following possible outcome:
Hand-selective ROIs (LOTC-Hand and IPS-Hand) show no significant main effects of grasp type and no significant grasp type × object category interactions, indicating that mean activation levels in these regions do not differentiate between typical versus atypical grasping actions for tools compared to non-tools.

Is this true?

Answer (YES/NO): YES